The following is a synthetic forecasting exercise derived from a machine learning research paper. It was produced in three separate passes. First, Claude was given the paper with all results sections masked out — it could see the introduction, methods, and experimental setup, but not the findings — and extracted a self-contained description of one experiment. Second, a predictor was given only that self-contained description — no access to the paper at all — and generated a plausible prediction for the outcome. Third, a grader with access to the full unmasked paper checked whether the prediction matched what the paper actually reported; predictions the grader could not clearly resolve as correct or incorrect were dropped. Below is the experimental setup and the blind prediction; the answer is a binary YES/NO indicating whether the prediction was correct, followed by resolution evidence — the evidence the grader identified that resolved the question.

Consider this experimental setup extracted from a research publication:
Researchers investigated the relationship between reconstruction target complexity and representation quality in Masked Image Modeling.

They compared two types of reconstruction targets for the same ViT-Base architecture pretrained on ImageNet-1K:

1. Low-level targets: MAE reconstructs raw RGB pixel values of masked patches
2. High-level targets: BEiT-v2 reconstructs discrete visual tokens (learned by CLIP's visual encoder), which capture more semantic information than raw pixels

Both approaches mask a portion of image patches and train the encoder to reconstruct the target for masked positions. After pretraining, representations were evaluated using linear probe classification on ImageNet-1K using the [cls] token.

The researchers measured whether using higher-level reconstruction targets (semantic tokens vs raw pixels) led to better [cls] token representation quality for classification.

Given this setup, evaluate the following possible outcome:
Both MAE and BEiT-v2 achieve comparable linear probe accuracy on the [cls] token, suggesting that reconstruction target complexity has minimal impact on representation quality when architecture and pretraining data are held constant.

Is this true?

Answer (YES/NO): NO